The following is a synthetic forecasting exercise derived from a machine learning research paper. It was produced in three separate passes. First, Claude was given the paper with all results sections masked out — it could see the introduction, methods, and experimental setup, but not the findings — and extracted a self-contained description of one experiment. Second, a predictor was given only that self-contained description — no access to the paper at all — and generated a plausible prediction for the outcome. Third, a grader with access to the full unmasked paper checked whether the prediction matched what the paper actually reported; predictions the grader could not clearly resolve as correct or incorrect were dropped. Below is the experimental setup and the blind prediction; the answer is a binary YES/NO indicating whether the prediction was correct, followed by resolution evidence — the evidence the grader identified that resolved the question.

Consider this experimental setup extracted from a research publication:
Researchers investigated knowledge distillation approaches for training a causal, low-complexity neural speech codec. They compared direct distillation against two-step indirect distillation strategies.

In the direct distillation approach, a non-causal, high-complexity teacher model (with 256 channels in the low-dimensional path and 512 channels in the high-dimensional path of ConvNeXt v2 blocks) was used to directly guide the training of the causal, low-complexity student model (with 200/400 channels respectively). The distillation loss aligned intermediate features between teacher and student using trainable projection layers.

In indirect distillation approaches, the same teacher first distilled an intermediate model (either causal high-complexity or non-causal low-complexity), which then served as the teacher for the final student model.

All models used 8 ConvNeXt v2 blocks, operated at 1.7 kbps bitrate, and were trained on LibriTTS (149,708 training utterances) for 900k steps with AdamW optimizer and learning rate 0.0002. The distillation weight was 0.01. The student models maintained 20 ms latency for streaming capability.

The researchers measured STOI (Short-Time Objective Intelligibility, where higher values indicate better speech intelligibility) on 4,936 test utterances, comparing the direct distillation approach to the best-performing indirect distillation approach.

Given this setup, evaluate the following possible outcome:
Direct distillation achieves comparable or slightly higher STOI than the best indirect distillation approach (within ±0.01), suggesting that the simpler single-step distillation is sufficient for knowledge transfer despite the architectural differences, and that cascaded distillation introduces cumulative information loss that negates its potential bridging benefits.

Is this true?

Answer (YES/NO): YES